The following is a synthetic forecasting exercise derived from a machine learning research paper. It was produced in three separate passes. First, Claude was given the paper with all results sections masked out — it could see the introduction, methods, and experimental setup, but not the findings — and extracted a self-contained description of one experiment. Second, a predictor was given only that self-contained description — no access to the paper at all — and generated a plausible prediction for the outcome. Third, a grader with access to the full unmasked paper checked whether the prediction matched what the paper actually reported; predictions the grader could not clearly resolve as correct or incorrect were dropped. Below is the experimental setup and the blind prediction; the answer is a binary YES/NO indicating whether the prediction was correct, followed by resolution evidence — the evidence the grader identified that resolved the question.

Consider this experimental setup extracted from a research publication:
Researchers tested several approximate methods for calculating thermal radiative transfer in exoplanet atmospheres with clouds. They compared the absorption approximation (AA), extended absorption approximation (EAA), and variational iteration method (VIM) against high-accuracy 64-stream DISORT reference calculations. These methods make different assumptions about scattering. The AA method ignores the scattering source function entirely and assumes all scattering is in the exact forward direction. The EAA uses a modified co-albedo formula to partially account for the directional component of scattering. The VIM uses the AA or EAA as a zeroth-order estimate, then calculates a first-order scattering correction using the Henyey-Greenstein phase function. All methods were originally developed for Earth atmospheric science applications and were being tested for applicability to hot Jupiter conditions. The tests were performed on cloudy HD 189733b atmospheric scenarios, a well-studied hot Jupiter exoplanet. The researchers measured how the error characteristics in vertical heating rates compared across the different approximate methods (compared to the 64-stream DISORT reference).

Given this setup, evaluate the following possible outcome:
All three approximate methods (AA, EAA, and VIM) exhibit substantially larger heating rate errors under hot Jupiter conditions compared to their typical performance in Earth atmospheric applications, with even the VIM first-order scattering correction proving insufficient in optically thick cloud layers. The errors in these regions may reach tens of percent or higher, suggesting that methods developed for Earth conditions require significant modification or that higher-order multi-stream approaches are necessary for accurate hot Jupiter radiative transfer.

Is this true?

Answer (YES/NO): NO